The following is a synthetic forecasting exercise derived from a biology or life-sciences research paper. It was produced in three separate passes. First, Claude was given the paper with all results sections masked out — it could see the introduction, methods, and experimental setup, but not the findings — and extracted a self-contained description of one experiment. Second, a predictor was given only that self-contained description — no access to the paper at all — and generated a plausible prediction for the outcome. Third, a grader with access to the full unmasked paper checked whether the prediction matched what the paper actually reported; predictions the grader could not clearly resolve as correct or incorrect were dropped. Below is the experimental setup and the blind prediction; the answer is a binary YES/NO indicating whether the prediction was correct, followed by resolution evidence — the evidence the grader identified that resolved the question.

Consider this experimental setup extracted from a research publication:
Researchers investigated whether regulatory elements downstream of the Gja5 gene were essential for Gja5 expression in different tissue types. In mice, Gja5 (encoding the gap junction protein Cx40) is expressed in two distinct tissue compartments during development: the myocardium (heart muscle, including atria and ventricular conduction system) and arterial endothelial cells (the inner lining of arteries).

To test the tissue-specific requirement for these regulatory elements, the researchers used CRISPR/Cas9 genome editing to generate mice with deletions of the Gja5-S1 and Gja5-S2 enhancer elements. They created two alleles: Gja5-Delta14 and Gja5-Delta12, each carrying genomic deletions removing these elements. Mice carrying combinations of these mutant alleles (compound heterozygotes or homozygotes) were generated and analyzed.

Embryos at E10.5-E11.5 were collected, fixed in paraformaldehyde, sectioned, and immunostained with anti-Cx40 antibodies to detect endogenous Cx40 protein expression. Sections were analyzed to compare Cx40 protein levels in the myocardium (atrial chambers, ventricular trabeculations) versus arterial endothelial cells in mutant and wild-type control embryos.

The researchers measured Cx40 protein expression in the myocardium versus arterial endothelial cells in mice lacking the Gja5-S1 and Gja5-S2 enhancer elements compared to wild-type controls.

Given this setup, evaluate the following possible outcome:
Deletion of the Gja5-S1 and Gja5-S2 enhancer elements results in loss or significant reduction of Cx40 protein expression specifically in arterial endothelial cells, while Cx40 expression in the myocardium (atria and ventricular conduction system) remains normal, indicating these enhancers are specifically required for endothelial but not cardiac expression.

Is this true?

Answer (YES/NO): NO